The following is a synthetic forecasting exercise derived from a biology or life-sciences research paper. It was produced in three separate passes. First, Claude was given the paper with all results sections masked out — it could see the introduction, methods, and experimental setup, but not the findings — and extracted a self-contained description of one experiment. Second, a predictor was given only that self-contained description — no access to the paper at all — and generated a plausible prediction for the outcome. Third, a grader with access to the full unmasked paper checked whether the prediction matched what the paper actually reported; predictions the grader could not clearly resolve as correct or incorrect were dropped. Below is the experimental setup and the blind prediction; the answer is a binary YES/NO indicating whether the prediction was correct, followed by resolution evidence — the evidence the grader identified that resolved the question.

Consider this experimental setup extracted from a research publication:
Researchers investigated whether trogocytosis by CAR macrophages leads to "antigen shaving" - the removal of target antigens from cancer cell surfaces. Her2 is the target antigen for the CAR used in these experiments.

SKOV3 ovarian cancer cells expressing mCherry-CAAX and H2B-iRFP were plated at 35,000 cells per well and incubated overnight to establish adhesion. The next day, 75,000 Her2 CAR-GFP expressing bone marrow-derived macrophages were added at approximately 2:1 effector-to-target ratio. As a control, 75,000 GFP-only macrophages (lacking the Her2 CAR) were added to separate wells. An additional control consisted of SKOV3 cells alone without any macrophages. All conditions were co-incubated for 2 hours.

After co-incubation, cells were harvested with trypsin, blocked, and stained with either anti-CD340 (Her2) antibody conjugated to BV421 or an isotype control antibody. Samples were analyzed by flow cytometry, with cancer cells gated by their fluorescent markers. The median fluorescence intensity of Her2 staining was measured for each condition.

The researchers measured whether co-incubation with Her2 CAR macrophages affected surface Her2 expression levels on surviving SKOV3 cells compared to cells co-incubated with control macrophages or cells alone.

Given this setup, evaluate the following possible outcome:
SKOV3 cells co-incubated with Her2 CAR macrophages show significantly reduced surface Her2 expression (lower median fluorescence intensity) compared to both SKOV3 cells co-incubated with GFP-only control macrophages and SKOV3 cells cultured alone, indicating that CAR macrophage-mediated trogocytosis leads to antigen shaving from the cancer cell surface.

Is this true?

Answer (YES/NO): YES